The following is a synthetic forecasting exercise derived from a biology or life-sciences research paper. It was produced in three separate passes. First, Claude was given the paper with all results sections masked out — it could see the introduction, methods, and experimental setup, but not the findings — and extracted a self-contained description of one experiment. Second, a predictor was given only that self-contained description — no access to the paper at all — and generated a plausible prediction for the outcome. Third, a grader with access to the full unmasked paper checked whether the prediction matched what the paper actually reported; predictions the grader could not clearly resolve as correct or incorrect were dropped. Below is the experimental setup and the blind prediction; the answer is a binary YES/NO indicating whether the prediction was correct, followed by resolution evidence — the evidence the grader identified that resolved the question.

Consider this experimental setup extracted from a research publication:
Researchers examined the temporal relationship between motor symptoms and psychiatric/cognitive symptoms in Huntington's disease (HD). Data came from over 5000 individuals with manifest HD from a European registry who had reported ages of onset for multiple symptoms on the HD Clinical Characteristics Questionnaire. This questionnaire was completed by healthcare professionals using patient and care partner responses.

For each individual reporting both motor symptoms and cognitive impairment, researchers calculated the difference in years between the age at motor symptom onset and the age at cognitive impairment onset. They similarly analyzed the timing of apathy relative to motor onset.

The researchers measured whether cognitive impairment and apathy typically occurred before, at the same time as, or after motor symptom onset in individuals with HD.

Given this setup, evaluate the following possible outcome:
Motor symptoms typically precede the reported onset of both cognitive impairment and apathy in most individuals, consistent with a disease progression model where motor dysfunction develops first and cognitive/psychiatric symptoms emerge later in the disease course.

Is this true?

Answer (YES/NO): YES